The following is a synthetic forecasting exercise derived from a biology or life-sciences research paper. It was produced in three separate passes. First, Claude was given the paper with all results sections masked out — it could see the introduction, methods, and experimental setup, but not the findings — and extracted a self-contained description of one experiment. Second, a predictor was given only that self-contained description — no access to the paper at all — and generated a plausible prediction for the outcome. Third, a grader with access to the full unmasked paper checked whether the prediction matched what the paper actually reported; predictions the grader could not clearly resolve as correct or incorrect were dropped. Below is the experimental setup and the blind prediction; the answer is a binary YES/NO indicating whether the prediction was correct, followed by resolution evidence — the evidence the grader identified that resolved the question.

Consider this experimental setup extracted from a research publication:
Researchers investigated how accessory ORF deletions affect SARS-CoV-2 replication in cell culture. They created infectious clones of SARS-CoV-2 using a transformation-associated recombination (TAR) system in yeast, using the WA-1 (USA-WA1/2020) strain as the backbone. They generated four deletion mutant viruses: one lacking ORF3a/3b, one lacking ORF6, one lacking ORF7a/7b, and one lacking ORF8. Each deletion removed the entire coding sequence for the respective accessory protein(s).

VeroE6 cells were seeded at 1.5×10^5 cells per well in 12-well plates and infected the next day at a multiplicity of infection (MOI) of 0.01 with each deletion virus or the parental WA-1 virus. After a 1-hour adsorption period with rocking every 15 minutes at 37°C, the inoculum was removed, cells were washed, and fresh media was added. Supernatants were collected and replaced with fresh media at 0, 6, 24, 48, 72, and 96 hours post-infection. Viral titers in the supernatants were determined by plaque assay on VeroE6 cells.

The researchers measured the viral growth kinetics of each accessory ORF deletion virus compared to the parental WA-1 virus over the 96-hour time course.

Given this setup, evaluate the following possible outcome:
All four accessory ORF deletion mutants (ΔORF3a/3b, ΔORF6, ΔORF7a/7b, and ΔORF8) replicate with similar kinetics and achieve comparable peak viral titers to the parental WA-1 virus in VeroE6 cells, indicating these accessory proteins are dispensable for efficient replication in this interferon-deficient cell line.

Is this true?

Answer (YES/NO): NO